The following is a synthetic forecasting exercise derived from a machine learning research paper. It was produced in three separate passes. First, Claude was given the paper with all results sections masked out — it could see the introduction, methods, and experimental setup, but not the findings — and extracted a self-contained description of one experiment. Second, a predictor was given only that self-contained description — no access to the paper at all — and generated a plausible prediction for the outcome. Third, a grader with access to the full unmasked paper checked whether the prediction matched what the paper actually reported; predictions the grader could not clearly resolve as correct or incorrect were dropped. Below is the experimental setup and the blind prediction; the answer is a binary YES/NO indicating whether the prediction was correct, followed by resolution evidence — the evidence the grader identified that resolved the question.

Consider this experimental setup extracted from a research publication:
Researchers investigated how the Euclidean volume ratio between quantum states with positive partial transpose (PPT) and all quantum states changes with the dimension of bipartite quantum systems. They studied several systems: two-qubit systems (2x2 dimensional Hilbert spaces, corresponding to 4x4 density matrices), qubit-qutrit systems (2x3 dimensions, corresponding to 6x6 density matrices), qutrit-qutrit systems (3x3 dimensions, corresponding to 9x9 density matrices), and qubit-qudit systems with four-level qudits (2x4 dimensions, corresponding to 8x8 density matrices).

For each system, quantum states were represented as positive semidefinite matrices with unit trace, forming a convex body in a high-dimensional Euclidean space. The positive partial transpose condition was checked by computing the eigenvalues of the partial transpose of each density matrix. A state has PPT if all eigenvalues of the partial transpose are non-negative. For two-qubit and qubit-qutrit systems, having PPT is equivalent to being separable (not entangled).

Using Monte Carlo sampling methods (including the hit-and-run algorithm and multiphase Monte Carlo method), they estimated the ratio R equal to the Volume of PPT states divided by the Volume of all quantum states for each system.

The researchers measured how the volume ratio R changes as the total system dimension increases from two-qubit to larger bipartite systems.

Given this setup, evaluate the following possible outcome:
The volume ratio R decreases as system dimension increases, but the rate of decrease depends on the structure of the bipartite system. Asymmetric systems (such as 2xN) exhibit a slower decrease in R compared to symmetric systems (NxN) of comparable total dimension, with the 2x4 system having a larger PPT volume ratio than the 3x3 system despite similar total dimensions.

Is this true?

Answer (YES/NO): YES